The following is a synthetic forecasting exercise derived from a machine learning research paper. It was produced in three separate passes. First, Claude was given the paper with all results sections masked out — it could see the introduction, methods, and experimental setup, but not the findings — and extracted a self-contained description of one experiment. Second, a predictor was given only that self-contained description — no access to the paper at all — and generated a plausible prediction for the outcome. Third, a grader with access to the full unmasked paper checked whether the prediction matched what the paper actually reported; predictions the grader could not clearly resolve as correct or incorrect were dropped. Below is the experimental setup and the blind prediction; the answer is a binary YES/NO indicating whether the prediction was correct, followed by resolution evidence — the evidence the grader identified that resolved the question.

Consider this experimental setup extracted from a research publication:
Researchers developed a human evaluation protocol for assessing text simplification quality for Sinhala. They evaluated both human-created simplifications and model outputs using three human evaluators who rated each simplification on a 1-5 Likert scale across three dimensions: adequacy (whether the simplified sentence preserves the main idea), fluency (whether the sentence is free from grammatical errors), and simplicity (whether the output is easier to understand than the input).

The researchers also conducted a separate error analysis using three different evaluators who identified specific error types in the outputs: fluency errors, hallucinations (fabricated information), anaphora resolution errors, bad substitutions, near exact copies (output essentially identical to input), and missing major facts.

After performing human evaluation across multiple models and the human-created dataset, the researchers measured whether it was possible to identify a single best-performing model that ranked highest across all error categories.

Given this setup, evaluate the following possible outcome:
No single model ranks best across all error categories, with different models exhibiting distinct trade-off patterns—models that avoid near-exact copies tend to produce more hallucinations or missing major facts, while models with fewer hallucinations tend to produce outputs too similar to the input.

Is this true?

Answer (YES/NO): YES